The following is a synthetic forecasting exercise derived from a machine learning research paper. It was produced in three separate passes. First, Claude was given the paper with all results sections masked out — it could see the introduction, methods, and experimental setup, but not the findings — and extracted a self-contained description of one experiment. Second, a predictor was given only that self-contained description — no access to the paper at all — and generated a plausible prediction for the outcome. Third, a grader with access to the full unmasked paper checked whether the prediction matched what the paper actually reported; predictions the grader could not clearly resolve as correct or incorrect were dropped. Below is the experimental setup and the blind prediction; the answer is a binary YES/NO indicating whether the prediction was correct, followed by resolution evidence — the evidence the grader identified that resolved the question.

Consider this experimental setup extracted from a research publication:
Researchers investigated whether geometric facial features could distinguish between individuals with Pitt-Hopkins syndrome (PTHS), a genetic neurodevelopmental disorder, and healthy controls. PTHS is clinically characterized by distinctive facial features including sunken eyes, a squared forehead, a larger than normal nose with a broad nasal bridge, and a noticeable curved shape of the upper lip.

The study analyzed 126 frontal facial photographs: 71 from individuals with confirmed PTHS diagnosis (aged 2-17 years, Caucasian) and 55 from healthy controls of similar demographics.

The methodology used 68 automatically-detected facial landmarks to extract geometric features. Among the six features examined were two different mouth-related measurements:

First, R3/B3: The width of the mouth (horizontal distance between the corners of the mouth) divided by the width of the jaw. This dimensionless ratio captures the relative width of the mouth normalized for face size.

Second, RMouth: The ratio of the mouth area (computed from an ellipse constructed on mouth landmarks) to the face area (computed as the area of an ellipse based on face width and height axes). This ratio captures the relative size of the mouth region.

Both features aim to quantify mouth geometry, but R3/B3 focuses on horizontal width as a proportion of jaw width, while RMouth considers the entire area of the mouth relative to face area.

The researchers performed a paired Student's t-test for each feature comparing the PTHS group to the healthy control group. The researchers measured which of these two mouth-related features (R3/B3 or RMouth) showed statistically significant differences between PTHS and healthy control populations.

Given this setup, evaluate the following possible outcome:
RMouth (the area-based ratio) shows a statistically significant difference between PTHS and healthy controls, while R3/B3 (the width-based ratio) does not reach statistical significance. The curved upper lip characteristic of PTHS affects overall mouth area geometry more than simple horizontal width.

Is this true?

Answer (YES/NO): YES